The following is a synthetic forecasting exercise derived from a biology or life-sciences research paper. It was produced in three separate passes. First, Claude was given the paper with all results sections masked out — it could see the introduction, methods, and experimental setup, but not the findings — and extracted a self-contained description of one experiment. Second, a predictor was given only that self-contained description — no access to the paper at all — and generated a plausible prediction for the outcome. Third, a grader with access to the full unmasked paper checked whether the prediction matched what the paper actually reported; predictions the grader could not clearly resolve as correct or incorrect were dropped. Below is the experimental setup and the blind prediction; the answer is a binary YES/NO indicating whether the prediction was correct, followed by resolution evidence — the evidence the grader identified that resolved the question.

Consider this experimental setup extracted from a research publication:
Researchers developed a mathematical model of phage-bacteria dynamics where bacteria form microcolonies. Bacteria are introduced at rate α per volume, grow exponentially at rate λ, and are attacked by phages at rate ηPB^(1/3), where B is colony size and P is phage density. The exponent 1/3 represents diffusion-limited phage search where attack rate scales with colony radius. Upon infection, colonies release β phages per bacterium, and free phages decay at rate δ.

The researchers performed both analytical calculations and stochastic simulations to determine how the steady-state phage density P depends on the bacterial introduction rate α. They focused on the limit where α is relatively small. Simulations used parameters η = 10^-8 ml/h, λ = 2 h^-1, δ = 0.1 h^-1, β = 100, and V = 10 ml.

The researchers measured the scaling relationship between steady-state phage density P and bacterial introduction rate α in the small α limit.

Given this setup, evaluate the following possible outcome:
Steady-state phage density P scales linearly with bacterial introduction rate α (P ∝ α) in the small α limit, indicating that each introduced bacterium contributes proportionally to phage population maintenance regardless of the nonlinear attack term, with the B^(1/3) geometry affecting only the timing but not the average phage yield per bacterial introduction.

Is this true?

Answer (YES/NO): NO